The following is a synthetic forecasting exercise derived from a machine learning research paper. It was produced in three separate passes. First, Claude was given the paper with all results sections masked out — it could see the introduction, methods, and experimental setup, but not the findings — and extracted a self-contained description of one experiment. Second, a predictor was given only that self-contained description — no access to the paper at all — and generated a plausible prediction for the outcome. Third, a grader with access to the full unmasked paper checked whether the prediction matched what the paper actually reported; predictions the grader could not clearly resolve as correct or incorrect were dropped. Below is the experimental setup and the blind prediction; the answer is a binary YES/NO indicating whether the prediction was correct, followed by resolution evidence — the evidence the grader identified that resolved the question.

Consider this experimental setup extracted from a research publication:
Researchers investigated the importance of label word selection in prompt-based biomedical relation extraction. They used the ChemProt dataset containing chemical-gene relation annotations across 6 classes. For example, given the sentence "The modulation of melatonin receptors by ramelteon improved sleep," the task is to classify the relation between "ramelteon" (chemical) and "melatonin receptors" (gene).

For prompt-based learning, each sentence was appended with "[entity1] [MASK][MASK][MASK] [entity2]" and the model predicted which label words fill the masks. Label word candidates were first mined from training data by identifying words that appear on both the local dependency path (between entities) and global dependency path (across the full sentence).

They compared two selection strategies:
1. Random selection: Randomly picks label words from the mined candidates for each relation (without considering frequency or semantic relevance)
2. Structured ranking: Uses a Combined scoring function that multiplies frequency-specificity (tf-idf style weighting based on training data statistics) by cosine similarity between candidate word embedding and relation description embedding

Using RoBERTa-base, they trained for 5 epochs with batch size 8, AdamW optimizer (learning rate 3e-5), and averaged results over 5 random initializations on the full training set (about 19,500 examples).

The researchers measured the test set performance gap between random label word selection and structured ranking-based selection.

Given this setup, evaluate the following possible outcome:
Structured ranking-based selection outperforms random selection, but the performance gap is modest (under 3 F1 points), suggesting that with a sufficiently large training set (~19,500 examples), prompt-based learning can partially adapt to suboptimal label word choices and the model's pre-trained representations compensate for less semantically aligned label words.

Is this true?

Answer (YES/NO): YES